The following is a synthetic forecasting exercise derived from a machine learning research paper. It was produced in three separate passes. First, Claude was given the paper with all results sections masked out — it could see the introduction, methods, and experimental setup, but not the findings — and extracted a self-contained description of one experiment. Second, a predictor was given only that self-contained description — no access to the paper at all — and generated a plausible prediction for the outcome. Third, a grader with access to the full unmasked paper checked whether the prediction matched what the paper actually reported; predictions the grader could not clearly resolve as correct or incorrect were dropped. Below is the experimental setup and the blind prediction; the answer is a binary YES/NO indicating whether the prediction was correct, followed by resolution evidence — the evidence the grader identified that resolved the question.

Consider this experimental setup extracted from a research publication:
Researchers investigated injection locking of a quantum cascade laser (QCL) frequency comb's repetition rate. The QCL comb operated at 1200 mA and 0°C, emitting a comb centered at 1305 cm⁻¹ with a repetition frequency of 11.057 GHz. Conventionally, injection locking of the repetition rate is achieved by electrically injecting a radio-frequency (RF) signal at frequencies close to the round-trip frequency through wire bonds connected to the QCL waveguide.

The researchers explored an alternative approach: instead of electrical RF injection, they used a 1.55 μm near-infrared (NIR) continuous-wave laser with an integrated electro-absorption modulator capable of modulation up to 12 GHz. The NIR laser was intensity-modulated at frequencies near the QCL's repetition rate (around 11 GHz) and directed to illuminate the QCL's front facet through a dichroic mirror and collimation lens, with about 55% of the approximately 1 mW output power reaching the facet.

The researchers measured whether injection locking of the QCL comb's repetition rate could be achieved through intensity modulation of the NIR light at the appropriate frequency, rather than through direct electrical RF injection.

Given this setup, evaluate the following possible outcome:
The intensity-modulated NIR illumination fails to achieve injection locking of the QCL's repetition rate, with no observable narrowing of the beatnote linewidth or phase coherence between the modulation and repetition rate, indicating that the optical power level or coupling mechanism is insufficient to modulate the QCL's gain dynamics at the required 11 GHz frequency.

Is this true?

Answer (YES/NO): NO